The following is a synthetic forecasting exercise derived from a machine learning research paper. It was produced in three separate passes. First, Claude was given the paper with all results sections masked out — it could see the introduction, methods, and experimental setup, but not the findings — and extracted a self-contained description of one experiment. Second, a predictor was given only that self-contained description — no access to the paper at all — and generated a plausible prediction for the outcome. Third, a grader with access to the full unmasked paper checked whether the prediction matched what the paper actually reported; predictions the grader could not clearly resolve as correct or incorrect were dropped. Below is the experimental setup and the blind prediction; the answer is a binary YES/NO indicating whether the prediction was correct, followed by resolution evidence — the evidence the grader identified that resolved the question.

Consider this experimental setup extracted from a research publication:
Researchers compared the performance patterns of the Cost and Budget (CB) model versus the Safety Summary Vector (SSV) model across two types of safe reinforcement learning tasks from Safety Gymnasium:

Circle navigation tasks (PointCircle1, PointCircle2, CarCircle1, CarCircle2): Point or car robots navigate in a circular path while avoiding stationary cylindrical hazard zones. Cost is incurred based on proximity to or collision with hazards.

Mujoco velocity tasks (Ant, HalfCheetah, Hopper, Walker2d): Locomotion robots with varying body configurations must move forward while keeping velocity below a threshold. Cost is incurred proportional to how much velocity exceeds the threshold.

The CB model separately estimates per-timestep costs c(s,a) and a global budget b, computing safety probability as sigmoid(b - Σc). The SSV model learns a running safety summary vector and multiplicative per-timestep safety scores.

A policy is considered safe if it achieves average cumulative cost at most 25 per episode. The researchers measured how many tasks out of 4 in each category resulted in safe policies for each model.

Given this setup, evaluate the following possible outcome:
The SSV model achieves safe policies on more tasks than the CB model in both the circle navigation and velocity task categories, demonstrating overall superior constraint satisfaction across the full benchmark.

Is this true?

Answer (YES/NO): YES